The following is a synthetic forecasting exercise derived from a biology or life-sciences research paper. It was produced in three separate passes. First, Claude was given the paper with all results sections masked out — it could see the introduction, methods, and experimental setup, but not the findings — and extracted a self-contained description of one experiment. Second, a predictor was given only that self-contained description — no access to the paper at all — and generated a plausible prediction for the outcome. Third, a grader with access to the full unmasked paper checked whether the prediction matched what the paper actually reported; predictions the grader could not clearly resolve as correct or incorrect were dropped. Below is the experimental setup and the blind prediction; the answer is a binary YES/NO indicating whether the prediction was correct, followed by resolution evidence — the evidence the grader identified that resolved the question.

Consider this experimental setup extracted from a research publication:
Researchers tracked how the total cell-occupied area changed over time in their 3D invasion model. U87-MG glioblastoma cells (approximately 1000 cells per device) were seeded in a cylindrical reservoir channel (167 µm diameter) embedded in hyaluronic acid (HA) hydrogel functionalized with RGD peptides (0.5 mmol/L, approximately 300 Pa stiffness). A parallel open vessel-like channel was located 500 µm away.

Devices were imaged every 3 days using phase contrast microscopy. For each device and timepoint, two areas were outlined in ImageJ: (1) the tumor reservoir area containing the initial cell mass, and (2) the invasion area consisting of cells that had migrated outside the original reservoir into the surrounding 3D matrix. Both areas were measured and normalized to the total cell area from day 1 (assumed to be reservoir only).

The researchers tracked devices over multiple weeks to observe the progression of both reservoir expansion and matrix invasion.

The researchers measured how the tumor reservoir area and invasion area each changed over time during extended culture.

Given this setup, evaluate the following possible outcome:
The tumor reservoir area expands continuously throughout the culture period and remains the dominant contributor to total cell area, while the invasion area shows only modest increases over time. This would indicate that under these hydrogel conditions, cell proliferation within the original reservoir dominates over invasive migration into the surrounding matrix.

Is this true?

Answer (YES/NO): NO